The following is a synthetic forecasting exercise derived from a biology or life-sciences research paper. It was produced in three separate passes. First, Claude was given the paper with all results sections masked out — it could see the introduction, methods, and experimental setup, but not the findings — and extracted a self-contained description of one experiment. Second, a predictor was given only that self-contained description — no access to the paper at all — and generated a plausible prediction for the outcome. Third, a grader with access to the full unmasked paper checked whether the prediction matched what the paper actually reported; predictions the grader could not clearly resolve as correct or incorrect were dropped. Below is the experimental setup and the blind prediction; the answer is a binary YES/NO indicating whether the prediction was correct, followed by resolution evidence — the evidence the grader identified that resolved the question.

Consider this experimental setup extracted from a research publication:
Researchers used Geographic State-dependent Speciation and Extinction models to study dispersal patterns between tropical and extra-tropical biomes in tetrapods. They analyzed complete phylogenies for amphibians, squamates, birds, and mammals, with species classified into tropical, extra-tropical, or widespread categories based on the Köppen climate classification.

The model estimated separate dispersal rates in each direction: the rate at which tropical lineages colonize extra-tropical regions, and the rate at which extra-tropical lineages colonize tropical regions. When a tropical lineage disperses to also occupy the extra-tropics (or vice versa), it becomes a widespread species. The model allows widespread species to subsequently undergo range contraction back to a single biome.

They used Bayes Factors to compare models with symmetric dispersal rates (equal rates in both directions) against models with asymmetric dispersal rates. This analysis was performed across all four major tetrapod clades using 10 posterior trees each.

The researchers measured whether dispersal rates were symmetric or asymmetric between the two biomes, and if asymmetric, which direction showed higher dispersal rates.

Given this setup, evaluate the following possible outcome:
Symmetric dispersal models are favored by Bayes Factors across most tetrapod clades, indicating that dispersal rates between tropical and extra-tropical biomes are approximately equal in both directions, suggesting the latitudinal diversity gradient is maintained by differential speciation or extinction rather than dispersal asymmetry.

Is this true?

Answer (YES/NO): NO